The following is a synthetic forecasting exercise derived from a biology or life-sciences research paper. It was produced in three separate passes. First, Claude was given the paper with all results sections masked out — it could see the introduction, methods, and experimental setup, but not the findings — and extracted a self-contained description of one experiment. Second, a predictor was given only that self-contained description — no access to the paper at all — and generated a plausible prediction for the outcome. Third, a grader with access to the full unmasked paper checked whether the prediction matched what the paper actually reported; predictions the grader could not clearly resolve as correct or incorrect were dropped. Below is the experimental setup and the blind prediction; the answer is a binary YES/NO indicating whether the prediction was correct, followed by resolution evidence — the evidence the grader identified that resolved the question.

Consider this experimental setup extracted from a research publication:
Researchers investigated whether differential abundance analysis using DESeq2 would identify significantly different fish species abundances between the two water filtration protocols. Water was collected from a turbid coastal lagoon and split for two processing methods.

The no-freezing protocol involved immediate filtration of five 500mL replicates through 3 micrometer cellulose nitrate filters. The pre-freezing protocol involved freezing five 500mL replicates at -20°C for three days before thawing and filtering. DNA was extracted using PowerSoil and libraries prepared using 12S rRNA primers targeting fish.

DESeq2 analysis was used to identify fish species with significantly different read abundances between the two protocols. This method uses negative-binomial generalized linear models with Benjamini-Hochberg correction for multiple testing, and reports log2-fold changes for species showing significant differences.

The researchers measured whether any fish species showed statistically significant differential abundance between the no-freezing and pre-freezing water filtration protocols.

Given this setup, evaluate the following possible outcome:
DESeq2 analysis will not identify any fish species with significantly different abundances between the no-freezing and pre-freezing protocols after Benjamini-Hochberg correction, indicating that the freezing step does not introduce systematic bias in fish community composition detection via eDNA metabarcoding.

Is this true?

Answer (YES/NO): YES